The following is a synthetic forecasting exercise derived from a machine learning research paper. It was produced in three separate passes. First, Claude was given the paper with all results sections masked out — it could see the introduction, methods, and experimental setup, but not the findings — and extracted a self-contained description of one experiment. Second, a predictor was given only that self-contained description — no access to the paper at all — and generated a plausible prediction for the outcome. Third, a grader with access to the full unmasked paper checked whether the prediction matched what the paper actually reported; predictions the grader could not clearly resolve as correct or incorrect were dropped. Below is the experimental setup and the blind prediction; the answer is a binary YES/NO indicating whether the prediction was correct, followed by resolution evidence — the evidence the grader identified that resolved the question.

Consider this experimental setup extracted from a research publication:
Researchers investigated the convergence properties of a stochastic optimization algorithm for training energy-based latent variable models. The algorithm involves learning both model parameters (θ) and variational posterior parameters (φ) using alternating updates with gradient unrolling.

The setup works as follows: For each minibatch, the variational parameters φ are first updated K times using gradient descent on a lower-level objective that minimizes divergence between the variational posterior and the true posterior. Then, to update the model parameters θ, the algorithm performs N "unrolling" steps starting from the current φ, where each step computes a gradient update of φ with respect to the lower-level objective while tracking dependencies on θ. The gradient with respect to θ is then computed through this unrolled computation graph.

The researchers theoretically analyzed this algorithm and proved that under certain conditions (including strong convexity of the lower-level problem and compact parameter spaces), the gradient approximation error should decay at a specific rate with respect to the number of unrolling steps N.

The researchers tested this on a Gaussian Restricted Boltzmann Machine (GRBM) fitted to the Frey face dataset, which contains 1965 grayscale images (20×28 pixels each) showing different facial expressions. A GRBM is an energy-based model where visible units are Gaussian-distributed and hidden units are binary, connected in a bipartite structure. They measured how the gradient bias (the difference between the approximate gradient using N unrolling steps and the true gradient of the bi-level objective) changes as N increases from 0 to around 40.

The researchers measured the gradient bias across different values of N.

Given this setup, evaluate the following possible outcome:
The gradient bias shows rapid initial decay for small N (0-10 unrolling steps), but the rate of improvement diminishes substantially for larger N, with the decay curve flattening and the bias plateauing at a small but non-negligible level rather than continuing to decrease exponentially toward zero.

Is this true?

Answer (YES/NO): NO